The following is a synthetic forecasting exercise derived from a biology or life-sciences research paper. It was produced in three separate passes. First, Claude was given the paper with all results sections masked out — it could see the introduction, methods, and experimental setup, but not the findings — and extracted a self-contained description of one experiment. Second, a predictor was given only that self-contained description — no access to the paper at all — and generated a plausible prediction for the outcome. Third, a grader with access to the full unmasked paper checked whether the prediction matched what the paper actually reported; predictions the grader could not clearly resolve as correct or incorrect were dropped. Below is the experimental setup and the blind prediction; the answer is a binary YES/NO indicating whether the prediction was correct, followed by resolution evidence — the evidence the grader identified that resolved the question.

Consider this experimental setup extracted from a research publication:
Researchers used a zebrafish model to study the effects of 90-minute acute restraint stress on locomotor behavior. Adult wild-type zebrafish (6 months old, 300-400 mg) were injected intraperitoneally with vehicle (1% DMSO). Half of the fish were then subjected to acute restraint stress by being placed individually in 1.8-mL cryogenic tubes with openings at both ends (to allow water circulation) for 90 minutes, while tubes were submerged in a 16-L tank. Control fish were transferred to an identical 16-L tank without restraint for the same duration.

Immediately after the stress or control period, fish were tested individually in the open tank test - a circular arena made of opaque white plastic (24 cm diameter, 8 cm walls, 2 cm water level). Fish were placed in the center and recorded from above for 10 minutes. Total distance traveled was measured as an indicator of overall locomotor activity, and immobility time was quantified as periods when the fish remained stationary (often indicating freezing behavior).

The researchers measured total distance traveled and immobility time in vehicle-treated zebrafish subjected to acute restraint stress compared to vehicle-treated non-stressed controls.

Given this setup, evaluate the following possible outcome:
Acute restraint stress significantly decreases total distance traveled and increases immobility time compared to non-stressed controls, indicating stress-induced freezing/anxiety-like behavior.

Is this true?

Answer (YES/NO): NO